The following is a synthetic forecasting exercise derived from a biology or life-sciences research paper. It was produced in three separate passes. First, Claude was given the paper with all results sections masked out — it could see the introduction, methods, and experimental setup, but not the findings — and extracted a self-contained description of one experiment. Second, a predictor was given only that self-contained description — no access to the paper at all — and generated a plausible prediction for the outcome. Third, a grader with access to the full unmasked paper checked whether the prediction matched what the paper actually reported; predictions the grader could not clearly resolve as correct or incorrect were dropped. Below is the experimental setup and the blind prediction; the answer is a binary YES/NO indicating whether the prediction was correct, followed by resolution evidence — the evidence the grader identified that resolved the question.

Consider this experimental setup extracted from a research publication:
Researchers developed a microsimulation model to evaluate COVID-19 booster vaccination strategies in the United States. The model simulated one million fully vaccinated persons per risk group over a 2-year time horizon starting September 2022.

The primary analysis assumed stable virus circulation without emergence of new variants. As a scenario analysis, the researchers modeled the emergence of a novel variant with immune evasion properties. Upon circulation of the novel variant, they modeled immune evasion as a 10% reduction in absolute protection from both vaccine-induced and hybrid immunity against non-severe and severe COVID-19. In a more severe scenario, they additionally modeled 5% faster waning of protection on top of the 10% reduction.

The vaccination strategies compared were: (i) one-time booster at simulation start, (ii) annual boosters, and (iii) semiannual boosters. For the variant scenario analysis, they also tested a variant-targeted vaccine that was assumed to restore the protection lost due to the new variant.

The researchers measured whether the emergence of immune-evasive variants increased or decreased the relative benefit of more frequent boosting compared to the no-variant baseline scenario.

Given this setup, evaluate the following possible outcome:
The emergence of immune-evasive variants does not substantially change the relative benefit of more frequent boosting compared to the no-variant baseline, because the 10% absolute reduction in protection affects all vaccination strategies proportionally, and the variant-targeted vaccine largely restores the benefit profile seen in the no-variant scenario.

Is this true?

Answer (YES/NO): NO